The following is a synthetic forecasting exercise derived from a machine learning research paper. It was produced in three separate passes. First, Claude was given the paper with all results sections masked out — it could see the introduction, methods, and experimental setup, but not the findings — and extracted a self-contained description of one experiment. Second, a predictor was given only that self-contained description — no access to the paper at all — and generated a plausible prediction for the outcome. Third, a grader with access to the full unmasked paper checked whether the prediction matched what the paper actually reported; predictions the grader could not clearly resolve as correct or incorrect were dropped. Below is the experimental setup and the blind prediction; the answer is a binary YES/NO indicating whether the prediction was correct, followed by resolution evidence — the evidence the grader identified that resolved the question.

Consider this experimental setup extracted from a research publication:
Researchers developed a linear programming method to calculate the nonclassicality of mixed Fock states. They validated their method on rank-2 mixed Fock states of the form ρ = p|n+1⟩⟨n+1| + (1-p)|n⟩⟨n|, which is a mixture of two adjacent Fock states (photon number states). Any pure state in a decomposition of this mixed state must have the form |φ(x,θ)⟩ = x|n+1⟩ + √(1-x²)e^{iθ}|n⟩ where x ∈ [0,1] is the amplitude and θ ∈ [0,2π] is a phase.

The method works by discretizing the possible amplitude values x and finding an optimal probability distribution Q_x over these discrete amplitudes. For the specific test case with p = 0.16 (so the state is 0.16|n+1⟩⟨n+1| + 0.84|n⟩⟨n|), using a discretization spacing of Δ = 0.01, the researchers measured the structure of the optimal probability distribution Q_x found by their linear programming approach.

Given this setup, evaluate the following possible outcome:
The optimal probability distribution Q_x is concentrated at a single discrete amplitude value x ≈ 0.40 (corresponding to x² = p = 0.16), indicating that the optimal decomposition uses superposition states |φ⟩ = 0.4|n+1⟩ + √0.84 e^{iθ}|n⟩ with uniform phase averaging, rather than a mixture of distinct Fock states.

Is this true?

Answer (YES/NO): YES